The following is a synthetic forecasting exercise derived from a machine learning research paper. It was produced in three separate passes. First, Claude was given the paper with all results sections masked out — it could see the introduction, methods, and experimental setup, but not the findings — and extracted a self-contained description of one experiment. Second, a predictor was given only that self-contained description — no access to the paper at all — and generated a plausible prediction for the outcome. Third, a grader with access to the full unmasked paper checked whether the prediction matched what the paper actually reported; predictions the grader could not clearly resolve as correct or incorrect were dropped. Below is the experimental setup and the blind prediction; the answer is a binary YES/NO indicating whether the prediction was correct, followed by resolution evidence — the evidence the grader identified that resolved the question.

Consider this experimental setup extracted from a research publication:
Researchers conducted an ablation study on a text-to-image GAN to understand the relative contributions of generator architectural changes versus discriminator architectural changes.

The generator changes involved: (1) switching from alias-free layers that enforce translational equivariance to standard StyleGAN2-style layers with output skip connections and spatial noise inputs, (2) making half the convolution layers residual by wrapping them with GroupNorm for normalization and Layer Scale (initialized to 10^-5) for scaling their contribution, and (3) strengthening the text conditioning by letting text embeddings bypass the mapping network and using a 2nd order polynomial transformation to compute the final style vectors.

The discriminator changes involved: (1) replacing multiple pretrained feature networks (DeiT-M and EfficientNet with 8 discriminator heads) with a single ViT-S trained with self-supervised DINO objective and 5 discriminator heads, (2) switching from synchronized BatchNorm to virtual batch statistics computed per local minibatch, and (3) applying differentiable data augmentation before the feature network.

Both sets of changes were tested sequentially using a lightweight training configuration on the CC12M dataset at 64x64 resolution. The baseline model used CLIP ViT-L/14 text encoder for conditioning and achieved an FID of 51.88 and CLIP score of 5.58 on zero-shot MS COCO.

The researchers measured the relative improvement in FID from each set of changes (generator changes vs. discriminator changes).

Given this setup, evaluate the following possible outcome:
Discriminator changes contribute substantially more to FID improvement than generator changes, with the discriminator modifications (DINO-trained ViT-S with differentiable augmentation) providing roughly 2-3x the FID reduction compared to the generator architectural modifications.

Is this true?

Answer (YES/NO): NO